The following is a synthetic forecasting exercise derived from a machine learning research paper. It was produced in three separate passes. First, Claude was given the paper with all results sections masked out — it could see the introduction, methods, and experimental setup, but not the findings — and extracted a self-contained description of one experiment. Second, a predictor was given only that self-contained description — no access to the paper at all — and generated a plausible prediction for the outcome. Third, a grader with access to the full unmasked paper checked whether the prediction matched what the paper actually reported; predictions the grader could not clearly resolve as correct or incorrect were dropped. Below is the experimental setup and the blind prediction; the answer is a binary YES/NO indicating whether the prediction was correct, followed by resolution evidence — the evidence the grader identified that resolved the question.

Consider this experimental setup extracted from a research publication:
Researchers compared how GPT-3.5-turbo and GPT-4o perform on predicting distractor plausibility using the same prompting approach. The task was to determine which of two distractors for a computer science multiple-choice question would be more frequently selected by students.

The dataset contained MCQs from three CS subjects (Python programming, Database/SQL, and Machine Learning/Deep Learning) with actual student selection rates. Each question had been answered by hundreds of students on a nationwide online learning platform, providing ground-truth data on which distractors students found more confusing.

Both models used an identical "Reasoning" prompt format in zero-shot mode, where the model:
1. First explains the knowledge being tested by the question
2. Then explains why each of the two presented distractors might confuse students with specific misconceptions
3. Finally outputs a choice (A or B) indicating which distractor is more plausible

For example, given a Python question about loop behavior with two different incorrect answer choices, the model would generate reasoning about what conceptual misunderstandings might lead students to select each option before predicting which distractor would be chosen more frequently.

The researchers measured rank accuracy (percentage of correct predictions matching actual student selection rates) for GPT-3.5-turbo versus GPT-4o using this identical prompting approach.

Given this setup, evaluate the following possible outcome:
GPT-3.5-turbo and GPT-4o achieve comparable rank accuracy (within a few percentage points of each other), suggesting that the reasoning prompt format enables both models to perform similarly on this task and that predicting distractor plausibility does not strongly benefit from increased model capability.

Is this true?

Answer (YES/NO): NO